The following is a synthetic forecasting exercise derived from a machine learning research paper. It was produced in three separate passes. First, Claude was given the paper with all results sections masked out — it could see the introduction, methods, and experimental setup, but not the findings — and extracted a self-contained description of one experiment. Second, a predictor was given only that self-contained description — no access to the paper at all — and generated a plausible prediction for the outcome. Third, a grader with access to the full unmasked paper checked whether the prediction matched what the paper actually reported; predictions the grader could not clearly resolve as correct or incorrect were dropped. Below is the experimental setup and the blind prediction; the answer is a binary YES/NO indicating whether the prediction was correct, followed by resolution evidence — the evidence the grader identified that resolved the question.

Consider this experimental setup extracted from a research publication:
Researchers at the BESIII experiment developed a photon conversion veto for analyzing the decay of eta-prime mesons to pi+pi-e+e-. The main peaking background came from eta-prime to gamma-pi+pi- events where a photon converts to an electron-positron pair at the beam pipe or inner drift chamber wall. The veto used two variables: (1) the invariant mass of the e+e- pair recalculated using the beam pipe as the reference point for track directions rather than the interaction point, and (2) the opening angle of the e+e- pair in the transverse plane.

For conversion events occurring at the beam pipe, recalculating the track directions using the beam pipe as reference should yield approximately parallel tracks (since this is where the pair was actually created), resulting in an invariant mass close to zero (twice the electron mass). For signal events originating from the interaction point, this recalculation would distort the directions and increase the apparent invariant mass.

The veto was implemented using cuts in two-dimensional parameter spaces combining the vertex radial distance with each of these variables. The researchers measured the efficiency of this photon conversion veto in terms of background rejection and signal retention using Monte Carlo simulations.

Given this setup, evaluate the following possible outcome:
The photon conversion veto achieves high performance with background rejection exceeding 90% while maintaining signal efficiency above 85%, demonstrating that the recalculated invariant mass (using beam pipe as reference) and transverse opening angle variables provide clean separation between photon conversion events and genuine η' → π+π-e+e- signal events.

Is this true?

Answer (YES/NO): YES